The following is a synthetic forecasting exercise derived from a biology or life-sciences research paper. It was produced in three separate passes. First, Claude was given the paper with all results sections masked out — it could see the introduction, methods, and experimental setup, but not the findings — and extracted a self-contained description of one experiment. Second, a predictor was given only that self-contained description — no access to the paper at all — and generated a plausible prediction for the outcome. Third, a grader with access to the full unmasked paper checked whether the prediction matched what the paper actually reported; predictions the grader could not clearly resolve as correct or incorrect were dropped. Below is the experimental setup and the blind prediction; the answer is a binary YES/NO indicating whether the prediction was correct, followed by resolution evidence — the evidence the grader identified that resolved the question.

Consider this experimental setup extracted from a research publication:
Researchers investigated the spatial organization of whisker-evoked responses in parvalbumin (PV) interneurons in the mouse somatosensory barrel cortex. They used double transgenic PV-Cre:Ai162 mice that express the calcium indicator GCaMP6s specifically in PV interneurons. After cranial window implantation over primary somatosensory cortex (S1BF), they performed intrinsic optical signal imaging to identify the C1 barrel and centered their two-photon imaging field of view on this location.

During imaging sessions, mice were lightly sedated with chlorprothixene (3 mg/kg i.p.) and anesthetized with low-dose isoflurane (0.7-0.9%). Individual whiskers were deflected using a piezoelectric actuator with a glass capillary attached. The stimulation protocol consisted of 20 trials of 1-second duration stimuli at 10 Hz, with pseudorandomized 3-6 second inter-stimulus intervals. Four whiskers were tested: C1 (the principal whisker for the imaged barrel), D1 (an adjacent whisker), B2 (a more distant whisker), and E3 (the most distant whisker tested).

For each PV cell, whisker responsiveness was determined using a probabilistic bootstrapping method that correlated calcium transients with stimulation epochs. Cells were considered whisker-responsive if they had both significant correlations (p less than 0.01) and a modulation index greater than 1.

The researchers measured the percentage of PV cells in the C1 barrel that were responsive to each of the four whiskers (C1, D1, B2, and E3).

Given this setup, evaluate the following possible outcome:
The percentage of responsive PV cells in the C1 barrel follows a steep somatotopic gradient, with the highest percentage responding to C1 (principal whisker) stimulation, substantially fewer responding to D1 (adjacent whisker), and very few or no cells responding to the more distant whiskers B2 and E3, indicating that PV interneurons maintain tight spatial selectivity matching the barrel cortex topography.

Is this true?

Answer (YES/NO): NO